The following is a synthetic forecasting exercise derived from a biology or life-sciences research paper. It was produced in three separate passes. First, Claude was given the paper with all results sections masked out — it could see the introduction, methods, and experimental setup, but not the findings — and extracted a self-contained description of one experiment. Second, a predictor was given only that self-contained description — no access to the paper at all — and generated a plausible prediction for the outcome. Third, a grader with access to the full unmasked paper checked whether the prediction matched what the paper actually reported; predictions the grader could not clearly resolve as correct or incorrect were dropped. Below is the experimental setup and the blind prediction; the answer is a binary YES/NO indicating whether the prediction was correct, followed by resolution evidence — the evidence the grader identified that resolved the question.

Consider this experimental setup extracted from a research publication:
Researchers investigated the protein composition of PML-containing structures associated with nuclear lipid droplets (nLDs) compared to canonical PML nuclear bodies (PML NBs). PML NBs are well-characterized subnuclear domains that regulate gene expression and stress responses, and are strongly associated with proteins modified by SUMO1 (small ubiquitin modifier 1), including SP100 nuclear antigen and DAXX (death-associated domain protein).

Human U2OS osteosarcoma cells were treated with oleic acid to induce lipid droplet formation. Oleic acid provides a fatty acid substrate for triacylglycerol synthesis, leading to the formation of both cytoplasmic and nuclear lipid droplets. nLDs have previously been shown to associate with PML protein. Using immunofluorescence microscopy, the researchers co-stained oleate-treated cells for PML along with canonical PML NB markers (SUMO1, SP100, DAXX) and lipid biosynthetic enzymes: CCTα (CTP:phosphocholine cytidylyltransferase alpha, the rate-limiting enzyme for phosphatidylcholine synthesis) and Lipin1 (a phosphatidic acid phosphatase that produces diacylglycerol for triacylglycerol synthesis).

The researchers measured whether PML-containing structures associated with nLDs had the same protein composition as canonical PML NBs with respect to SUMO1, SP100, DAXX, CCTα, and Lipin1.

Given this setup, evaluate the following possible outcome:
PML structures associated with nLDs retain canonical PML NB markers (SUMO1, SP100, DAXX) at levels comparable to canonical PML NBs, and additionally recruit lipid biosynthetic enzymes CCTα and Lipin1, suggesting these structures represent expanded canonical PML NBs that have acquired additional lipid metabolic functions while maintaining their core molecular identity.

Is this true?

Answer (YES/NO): NO